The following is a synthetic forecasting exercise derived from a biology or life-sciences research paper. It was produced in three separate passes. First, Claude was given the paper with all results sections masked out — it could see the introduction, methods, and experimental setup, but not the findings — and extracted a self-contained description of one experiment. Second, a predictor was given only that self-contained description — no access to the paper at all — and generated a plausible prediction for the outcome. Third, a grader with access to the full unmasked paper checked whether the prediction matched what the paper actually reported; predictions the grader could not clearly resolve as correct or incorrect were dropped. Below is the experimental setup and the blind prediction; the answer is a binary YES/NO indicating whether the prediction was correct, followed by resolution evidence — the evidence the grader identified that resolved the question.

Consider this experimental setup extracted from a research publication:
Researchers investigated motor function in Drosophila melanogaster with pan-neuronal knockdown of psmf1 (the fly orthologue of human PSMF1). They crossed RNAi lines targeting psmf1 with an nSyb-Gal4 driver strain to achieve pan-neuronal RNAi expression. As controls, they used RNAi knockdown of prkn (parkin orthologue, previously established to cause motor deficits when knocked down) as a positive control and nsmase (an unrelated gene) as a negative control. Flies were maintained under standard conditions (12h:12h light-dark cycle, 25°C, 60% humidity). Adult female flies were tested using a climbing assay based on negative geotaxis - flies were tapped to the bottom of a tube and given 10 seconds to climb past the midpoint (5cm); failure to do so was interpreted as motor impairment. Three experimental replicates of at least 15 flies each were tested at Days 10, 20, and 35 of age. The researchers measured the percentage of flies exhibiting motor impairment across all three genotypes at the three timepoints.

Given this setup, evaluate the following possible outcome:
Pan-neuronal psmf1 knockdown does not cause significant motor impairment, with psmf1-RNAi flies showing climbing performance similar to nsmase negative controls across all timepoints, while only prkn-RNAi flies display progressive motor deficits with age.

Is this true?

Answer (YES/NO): NO